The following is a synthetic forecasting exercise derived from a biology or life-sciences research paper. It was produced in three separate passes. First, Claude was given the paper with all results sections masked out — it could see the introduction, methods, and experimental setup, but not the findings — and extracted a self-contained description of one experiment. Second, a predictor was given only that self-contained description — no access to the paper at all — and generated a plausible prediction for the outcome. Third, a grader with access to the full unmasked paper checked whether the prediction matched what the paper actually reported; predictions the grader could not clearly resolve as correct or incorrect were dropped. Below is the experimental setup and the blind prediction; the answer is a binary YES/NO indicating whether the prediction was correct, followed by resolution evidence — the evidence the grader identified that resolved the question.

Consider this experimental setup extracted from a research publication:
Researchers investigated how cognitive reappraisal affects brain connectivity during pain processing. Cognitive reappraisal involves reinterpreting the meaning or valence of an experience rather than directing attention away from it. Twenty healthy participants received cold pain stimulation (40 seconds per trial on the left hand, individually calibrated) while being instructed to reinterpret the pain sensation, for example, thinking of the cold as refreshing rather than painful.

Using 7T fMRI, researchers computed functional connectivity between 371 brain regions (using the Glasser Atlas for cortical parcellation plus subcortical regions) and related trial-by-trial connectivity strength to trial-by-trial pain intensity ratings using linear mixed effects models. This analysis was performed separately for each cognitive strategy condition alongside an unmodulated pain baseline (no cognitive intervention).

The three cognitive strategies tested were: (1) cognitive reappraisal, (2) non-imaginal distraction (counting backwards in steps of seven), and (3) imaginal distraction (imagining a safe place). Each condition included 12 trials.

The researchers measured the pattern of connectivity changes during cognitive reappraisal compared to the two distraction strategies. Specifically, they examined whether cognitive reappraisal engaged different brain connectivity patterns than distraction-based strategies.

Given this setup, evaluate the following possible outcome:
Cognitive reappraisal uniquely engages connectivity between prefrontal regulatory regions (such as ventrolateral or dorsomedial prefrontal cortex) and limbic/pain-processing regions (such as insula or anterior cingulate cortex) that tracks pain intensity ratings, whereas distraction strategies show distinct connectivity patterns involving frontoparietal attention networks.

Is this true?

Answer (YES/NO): NO